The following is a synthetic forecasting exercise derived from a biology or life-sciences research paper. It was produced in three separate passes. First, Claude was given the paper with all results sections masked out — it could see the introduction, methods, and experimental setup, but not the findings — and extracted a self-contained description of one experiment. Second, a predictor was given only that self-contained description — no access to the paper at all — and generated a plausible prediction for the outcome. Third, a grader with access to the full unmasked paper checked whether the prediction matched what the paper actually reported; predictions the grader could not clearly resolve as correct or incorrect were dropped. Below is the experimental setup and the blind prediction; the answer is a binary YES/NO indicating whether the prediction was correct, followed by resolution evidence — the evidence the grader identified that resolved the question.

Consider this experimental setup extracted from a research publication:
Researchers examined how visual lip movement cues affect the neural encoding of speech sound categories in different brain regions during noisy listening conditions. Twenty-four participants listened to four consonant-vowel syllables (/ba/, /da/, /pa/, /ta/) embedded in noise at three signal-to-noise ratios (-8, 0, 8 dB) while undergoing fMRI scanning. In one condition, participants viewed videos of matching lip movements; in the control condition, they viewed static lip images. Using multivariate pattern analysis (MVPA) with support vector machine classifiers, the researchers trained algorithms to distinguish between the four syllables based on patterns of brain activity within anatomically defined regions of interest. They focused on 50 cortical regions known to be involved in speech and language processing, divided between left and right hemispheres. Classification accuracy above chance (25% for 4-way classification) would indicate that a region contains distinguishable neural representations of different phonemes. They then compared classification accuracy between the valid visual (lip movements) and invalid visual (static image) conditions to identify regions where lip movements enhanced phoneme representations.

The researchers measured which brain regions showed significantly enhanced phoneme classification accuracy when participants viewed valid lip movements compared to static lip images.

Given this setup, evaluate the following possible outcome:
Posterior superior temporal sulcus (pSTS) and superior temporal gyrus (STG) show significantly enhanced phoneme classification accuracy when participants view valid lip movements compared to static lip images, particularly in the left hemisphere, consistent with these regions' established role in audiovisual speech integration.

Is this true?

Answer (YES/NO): NO